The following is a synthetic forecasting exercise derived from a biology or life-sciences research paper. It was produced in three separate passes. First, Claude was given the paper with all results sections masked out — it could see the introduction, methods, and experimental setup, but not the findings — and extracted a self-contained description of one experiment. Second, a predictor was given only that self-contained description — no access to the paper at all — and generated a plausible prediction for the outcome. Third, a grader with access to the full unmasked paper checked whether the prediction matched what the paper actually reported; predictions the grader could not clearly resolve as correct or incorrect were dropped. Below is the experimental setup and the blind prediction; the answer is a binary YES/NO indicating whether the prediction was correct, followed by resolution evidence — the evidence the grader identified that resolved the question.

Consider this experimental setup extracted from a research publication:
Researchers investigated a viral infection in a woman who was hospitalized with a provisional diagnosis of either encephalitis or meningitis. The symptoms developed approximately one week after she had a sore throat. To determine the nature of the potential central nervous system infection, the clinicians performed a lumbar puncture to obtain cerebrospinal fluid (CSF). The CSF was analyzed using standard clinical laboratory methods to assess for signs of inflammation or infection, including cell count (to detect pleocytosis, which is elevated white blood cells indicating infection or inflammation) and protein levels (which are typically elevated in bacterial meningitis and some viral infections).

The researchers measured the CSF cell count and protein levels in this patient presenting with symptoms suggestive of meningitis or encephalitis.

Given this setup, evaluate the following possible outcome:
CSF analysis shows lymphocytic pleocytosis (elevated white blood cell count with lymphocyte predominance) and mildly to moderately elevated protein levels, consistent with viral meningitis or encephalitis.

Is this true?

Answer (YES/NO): NO